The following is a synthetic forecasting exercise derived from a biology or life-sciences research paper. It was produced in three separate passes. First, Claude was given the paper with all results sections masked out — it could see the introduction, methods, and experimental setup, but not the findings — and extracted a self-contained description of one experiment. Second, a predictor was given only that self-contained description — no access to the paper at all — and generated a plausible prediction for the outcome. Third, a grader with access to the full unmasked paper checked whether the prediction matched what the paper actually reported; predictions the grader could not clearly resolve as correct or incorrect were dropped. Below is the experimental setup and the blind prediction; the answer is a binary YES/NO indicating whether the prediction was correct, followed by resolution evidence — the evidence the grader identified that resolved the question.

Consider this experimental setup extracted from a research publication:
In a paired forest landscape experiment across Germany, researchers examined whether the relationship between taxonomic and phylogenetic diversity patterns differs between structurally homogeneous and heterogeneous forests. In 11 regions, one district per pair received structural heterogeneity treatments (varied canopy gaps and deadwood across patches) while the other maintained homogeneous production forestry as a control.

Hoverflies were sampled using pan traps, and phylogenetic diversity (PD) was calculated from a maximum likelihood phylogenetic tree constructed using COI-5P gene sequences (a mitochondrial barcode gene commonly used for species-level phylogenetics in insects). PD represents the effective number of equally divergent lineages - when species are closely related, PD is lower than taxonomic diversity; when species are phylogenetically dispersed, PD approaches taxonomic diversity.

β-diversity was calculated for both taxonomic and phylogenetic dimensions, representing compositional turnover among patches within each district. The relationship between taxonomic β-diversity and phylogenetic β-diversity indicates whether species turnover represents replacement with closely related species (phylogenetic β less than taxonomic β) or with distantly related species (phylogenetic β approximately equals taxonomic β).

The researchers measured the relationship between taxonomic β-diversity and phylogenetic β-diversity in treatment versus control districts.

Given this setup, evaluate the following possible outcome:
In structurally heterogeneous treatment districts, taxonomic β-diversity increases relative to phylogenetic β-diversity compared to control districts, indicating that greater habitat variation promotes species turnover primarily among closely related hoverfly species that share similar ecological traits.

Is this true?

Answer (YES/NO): YES